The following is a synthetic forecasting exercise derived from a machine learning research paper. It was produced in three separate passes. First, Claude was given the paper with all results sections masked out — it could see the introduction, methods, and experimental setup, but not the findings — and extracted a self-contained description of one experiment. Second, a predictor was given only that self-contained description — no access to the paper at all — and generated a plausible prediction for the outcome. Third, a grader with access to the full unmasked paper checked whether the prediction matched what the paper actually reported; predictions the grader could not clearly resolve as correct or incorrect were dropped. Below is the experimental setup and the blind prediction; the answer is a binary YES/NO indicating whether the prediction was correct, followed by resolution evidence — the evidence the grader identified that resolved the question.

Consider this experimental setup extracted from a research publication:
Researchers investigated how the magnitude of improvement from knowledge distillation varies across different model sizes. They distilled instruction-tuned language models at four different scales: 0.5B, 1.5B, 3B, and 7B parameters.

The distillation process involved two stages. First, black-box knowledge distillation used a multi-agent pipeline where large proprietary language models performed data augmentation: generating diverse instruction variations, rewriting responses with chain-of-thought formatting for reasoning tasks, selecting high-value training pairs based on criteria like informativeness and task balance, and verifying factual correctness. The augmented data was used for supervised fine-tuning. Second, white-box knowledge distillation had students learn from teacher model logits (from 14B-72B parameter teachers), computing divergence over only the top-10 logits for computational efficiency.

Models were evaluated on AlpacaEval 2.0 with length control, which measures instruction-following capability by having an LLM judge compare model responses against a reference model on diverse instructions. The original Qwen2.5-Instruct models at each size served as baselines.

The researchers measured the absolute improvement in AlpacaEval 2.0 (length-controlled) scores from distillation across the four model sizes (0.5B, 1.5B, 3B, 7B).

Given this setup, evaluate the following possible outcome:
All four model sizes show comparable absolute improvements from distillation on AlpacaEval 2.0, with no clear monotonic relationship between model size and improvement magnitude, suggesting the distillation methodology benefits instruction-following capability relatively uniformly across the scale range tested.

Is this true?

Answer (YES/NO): NO